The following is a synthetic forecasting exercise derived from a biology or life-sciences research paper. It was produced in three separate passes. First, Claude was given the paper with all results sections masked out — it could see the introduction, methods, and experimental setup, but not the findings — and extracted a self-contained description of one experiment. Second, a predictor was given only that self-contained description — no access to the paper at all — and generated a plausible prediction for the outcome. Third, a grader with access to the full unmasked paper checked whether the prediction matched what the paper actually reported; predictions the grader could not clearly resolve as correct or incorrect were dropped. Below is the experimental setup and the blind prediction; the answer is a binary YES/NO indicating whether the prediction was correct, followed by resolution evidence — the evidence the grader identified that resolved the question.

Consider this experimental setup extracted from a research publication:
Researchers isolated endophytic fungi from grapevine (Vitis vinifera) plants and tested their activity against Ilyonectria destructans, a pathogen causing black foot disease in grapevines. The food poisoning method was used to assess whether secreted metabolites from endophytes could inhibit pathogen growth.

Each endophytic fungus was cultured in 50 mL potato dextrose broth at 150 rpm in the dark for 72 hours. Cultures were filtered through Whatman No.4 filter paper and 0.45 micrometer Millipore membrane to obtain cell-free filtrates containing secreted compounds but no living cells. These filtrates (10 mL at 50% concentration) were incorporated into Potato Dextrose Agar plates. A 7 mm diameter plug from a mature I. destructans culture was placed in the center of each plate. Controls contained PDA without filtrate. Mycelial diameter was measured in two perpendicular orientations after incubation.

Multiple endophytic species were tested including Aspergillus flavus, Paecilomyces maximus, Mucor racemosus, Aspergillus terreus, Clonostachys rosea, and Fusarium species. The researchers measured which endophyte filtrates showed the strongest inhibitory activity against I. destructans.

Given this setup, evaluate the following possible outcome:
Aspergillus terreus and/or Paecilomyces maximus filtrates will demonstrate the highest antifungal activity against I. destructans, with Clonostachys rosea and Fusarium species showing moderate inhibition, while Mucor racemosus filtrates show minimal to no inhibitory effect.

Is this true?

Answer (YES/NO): NO